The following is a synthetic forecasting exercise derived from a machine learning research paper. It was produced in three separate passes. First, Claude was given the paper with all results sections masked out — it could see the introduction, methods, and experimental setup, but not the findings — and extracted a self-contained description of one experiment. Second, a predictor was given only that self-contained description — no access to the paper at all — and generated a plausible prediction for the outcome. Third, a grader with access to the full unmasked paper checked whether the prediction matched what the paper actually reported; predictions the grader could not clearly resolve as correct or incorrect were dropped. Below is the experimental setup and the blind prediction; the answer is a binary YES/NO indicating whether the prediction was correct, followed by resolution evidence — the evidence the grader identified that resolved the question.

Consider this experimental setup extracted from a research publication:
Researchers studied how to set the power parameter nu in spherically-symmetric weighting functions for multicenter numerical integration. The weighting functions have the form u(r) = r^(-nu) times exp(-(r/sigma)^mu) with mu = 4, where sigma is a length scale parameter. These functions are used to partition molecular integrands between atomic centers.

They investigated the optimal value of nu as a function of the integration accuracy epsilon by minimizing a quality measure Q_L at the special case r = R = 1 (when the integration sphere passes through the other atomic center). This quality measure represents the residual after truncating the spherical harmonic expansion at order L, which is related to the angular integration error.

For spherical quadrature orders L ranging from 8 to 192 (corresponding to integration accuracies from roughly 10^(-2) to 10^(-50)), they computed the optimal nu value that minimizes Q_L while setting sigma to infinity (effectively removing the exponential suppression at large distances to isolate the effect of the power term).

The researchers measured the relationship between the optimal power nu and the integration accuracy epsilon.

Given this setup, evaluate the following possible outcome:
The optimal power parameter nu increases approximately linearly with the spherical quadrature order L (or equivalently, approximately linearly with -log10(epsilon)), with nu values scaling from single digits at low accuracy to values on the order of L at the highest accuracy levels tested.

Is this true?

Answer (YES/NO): NO